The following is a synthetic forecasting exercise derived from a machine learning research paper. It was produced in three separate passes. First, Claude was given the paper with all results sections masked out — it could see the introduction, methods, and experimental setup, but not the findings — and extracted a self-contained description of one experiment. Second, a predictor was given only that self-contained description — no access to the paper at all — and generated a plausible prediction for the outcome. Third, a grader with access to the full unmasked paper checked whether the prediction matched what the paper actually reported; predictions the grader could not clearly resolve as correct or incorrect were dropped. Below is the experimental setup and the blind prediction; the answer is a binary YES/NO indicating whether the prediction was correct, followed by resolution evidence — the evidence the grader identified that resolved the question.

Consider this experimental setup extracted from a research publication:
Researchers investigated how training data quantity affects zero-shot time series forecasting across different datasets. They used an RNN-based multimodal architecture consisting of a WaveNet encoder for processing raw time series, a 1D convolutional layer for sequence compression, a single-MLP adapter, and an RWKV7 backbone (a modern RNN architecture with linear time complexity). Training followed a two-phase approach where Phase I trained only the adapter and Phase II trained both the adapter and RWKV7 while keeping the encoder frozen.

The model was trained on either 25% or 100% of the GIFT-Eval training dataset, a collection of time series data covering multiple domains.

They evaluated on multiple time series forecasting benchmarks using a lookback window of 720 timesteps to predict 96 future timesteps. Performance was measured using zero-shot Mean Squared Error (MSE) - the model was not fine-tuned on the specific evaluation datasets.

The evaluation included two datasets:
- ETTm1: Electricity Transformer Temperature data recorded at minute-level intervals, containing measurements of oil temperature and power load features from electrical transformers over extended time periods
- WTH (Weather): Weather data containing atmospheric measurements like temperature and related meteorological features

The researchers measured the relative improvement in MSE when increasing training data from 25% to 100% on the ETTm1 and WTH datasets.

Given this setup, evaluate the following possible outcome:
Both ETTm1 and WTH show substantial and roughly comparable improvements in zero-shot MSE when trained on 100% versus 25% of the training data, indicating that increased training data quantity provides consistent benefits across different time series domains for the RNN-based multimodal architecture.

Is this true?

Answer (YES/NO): YES